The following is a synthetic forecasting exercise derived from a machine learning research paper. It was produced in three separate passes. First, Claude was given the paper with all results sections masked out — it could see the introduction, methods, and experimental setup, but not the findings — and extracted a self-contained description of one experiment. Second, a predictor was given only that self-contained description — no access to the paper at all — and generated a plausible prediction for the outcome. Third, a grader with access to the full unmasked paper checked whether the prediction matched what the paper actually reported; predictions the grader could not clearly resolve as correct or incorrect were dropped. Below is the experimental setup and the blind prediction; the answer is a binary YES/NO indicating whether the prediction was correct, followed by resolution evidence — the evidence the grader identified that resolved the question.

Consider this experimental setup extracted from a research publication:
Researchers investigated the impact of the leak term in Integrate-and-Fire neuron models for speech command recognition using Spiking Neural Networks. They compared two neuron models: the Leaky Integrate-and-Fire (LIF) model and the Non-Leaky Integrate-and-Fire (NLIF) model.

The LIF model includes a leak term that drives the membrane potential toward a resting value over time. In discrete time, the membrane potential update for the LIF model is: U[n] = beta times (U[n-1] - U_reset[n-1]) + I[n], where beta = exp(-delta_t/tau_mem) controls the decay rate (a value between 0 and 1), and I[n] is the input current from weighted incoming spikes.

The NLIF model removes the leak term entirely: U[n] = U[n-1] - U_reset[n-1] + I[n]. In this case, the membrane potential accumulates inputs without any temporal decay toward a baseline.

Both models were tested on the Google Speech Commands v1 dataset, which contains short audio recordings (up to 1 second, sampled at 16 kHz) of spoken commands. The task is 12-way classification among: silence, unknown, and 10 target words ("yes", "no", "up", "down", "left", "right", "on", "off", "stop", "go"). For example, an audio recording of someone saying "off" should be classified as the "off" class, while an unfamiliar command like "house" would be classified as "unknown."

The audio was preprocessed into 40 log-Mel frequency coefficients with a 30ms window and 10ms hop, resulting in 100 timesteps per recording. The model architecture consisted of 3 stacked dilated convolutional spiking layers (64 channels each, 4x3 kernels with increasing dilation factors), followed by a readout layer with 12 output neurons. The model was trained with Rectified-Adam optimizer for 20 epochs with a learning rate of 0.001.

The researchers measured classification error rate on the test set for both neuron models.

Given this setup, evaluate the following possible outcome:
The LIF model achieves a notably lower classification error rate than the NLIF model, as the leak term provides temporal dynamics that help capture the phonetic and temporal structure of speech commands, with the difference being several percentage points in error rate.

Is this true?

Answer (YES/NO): YES